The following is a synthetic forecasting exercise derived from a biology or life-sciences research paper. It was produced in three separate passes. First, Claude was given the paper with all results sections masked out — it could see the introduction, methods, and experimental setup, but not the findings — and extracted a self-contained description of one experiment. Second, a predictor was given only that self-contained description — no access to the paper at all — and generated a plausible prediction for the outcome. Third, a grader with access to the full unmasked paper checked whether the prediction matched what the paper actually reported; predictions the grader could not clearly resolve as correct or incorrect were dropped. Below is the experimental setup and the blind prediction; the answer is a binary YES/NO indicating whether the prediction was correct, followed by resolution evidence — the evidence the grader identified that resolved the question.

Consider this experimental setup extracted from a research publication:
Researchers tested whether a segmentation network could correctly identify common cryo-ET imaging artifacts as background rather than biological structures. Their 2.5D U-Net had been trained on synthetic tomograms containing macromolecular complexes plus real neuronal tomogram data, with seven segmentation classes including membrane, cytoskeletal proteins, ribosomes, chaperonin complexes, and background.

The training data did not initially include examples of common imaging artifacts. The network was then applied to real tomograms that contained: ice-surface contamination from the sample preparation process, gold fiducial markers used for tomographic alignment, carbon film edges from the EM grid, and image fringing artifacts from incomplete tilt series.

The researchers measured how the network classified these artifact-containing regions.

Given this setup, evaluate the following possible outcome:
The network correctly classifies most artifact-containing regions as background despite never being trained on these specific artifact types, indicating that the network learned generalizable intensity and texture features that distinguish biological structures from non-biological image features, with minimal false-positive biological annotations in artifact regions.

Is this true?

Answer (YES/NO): NO